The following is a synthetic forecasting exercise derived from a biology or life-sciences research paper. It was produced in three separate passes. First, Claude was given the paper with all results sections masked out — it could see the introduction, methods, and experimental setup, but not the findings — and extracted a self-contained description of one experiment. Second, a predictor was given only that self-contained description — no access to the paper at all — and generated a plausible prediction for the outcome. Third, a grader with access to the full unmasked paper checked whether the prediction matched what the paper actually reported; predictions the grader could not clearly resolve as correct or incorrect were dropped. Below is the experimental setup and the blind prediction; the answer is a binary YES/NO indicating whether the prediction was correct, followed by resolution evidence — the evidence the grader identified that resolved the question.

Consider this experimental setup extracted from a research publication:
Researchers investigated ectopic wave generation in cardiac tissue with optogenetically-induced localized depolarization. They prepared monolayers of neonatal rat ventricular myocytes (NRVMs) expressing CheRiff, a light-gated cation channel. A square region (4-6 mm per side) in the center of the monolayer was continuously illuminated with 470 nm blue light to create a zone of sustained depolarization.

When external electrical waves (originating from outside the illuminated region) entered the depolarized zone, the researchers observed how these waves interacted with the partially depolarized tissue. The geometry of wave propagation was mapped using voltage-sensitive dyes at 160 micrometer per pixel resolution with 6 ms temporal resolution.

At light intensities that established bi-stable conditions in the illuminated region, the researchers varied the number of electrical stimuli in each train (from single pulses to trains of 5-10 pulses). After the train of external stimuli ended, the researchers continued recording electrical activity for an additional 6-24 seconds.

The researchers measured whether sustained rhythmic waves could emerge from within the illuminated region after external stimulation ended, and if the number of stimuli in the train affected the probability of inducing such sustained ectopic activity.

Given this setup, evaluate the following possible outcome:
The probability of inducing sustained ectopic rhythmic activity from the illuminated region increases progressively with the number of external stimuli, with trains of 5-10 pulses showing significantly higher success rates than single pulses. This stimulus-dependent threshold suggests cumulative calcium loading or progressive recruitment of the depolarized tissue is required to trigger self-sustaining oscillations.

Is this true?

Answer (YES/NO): NO